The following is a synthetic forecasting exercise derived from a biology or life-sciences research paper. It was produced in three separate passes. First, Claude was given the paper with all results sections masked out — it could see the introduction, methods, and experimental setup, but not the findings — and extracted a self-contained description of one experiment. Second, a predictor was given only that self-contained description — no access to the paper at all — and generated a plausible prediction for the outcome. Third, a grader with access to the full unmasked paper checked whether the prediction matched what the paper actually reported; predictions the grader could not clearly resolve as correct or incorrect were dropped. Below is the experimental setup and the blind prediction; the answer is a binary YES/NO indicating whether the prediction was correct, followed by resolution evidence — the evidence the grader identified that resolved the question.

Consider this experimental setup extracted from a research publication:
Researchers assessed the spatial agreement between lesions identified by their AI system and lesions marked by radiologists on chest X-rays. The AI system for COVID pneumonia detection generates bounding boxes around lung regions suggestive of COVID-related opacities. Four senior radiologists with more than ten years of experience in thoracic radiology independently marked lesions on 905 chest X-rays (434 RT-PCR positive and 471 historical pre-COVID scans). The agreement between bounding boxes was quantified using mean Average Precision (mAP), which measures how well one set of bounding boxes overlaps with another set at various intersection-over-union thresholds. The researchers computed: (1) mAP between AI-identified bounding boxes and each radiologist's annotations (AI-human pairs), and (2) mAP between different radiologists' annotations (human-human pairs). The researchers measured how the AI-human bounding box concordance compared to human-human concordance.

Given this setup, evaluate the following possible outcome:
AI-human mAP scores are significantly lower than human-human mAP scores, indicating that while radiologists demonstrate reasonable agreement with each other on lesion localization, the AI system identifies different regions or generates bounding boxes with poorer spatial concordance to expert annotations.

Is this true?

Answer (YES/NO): NO